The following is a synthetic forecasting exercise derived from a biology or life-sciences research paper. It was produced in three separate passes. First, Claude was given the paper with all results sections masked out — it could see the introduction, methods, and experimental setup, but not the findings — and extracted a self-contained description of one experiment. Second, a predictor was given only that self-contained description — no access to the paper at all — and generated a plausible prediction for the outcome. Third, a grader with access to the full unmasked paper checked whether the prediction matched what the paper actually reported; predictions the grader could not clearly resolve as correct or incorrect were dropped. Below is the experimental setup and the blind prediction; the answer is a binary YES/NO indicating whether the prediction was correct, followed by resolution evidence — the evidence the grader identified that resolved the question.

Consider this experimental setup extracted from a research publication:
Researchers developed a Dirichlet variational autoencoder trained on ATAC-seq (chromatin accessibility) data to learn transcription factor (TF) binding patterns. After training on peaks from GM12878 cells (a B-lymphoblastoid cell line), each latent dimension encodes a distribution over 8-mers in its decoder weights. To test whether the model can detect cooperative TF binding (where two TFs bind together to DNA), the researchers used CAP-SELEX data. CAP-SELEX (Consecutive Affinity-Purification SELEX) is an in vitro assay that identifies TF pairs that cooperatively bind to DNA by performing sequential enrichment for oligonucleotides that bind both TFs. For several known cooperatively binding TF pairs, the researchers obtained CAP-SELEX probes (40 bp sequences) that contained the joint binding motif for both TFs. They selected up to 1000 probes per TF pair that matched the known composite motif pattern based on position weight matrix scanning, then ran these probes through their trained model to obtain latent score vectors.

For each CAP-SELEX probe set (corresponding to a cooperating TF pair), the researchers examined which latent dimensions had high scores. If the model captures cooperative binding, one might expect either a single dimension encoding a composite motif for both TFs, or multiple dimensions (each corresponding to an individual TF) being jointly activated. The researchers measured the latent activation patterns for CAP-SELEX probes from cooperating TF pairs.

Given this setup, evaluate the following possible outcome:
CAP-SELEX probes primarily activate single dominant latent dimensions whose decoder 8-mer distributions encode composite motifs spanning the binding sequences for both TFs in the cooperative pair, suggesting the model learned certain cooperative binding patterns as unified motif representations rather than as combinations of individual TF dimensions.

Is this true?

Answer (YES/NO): YES